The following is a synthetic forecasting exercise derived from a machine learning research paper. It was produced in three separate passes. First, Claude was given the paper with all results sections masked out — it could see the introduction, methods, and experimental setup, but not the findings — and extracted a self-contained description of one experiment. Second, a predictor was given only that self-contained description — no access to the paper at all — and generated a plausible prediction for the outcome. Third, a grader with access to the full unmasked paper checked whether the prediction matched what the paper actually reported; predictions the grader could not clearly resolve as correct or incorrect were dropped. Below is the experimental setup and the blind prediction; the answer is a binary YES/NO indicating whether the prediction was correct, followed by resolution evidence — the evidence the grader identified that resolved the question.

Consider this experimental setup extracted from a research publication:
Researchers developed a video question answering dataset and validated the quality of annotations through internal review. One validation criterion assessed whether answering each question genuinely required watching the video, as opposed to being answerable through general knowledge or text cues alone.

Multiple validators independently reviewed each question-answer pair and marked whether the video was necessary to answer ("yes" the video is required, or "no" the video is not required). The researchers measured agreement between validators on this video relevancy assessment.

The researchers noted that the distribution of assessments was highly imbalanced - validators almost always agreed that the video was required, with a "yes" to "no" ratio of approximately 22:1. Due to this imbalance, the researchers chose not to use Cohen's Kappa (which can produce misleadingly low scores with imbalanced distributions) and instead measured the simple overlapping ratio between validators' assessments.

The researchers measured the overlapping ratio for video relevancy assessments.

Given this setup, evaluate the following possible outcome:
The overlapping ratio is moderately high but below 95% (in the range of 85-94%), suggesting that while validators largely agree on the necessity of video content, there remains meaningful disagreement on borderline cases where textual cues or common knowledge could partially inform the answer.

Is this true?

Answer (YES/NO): YES